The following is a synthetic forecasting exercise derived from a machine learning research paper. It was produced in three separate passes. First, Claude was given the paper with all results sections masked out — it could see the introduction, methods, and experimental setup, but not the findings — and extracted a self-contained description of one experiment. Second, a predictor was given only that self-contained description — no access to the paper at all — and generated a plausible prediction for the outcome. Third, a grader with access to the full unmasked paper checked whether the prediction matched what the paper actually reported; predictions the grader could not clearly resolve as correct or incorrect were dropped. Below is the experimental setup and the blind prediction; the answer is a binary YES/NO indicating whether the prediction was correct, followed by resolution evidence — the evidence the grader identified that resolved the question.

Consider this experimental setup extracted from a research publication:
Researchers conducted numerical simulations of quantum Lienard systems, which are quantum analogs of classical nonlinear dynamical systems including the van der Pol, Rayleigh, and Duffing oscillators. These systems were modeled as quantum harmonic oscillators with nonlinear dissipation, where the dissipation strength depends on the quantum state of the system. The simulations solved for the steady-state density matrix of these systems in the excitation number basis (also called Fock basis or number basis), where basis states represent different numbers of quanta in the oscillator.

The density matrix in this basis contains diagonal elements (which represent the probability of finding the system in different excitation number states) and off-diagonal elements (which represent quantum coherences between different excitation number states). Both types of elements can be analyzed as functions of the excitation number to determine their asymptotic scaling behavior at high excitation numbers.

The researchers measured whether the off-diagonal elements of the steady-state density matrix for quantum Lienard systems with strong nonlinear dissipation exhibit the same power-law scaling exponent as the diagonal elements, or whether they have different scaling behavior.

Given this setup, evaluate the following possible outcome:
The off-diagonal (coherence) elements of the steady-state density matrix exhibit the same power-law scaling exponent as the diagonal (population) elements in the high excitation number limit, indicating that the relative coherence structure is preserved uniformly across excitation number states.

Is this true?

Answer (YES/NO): YES